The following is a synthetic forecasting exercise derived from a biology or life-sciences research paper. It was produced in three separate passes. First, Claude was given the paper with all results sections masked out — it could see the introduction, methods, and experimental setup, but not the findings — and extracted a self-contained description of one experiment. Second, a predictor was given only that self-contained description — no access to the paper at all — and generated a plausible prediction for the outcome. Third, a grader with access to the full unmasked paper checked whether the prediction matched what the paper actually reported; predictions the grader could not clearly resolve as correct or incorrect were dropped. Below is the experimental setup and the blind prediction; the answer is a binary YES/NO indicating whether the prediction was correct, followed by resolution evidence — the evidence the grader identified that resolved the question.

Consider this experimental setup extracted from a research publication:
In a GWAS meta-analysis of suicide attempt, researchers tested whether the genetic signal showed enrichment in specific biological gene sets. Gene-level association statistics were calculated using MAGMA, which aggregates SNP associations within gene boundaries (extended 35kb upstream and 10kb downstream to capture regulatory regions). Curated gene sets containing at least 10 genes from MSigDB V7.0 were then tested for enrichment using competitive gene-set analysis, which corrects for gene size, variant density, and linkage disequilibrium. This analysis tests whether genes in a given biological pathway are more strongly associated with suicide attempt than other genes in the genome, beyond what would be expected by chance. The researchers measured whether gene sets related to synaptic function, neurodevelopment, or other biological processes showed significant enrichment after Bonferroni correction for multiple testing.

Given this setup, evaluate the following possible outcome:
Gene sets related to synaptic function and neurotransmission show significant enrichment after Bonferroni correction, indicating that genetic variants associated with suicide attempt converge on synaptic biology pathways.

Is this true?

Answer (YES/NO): NO